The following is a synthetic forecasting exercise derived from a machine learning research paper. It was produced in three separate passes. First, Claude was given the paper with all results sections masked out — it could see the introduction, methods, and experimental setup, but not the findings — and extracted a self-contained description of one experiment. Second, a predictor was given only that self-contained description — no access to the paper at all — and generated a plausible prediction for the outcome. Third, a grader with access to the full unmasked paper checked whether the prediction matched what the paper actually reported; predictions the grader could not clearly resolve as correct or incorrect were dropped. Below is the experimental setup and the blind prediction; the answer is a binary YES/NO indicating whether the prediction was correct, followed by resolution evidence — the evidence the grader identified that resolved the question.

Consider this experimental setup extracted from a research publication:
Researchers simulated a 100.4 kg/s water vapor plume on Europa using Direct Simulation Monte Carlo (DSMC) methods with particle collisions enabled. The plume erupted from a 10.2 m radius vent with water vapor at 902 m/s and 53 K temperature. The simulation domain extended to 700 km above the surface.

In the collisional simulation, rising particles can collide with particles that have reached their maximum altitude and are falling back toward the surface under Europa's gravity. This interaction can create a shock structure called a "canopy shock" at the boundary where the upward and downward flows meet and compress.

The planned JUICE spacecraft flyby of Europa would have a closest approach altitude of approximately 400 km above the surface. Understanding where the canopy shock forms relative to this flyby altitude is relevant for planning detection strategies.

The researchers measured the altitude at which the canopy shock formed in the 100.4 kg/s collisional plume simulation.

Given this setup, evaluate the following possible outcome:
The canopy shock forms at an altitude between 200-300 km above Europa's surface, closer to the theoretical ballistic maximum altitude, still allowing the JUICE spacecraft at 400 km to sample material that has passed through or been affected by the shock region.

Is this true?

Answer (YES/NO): NO